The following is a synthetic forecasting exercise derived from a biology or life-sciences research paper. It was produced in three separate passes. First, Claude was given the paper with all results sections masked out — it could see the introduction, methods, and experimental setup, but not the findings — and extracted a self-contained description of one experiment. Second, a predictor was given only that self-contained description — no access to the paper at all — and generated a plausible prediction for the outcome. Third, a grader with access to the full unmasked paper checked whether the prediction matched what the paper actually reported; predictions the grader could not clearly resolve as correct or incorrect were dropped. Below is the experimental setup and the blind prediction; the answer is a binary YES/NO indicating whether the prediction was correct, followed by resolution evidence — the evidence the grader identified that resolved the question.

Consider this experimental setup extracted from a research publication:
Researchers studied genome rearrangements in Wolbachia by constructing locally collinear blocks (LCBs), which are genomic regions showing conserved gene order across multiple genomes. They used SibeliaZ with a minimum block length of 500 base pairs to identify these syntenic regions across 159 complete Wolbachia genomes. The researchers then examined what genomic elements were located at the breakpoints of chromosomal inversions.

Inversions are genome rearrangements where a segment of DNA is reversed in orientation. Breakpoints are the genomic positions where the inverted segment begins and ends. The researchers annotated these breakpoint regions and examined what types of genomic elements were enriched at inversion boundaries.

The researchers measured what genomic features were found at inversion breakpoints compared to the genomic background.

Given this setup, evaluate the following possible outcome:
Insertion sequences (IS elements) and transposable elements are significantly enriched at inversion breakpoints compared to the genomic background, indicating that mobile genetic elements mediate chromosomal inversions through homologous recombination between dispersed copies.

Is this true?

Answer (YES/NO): NO